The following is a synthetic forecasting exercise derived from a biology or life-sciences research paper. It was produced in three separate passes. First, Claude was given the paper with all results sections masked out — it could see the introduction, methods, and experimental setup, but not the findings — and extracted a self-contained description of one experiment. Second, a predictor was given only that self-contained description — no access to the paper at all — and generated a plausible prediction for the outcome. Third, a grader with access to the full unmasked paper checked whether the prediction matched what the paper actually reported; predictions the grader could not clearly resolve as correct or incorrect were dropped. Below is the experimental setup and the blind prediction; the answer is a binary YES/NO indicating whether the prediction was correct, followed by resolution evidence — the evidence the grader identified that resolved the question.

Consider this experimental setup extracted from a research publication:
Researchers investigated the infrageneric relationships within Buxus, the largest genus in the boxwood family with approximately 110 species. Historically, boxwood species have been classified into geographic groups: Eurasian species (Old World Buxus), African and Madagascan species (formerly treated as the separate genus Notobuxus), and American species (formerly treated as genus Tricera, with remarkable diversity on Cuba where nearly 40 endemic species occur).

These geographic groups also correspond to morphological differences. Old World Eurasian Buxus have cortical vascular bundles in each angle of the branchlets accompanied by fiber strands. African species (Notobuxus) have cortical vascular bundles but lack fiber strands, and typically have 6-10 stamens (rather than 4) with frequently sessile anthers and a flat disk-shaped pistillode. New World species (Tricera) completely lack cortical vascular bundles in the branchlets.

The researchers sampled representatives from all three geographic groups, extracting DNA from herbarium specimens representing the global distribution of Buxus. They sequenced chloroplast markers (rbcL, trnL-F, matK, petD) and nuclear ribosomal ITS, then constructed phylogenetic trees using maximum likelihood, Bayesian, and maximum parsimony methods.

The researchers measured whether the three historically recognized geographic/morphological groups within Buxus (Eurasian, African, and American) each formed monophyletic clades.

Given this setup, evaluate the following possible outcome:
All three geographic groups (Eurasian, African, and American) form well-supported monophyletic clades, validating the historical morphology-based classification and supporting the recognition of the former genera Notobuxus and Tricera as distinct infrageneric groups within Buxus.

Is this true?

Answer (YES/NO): YES